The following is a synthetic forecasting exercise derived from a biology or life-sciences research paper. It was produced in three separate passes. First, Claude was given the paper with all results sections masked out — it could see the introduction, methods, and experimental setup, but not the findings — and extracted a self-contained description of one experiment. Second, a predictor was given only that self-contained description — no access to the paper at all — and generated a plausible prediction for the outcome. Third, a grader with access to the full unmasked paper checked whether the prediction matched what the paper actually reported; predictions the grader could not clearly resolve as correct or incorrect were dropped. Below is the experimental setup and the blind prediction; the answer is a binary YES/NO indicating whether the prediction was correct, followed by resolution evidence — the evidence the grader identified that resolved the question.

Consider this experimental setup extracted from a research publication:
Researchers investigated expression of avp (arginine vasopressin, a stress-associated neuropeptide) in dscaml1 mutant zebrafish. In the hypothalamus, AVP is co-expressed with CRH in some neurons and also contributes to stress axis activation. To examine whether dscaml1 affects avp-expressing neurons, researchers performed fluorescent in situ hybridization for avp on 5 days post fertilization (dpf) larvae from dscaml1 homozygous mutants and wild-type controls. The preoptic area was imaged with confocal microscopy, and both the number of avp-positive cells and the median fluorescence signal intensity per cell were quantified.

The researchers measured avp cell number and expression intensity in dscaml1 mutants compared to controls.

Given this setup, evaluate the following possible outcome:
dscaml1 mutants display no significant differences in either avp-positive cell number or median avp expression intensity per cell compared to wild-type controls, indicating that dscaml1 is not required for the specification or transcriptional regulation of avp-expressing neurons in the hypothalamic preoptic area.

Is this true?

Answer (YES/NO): NO